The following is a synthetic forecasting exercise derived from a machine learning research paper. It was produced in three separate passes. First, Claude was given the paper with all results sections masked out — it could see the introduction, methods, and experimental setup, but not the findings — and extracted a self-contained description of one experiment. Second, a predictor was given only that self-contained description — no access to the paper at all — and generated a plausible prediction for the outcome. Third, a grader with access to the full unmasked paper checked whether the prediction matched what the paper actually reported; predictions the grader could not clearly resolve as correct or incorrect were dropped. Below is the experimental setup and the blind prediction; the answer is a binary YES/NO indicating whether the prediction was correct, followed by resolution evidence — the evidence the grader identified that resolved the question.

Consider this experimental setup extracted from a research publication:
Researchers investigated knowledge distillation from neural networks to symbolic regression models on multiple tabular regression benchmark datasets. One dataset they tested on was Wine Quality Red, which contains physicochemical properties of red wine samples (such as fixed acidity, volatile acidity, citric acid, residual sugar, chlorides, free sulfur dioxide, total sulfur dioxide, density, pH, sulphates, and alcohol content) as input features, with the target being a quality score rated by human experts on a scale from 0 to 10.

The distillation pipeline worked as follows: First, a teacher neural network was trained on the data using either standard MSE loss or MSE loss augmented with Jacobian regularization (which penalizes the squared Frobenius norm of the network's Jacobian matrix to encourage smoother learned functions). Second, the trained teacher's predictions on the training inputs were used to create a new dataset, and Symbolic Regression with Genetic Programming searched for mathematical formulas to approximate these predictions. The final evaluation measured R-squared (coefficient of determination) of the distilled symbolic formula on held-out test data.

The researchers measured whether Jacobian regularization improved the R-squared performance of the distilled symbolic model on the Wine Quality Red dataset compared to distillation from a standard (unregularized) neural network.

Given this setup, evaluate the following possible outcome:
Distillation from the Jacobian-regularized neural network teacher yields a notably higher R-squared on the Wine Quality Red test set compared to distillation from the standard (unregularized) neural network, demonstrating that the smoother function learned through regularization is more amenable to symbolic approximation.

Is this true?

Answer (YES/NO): NO